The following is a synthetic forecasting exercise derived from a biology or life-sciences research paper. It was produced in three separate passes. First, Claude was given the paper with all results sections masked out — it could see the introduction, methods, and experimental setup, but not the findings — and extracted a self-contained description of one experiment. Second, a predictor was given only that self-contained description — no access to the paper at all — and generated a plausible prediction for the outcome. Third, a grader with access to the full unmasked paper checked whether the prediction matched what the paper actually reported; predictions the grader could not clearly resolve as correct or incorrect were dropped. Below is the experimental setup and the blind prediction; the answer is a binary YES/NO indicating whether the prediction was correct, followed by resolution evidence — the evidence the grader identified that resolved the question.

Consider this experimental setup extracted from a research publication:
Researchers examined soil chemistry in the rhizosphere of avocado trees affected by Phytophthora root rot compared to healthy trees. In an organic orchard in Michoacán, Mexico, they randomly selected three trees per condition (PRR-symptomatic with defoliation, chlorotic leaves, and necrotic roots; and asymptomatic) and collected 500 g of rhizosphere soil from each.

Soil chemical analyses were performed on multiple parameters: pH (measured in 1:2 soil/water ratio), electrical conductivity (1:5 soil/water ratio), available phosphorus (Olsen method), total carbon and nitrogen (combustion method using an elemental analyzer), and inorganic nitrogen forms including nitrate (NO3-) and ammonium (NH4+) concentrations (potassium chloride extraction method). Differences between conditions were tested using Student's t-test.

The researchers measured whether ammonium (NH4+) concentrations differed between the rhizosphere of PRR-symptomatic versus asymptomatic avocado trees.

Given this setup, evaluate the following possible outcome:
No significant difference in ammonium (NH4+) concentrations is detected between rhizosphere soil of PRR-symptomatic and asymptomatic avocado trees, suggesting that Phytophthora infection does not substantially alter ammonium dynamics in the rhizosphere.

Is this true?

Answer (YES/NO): NO